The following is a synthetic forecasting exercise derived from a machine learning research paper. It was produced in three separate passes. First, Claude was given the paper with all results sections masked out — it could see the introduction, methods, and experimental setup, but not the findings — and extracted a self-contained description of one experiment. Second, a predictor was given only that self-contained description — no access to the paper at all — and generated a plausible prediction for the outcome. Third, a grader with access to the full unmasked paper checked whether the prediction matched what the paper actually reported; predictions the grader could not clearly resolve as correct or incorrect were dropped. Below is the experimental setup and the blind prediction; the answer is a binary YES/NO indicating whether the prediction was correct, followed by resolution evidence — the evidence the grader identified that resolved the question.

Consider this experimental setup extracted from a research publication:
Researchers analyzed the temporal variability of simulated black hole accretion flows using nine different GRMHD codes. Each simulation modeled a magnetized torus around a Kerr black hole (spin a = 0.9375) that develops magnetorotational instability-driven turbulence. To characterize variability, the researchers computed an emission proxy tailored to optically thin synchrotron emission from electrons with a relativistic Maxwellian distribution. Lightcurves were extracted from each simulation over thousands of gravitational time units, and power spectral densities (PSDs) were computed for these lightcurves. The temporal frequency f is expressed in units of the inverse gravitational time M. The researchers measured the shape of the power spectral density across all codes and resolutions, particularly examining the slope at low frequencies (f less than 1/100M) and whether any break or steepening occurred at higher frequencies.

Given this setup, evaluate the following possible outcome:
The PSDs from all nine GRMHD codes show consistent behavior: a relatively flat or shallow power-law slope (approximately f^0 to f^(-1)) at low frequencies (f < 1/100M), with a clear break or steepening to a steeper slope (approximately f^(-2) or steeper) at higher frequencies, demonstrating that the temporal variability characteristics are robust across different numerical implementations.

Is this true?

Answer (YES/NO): NO